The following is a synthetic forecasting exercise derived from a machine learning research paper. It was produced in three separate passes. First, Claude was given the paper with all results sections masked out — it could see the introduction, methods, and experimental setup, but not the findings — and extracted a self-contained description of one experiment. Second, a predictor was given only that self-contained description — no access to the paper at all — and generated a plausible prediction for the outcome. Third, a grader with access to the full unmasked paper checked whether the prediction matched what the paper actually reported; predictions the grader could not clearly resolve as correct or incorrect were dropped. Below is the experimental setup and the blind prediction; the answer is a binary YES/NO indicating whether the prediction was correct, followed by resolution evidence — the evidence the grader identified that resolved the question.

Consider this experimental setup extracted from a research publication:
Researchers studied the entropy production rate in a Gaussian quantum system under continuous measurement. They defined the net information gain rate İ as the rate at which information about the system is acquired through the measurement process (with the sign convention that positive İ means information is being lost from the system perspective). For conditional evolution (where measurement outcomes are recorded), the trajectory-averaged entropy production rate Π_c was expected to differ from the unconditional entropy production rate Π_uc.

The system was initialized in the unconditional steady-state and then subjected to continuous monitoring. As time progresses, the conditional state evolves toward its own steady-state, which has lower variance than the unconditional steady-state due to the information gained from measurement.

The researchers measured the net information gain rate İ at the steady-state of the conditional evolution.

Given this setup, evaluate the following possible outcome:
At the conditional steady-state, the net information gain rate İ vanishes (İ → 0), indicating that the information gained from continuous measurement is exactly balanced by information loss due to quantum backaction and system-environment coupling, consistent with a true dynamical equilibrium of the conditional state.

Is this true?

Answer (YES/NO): YES